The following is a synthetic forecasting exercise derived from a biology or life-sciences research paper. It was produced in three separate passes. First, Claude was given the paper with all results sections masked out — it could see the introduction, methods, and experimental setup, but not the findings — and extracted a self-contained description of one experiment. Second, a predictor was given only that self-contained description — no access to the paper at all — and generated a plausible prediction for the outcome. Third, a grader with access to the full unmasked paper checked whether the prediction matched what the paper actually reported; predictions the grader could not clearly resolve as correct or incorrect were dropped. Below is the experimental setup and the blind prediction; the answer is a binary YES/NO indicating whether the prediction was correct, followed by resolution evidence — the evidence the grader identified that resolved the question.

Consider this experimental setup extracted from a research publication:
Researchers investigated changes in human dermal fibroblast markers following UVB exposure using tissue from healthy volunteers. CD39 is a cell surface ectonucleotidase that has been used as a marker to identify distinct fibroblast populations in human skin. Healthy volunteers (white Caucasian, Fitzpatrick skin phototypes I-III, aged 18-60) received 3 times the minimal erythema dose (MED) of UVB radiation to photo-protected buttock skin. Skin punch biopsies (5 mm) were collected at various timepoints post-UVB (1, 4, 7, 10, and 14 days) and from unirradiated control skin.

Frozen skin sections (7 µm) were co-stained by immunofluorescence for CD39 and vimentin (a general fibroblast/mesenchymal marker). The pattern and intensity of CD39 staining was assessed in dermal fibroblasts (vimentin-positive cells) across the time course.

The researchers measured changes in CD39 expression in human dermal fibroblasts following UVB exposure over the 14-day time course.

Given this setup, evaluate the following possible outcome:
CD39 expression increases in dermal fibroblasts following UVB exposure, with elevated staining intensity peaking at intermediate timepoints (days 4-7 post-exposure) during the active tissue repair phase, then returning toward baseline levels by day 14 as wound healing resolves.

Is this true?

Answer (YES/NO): NO